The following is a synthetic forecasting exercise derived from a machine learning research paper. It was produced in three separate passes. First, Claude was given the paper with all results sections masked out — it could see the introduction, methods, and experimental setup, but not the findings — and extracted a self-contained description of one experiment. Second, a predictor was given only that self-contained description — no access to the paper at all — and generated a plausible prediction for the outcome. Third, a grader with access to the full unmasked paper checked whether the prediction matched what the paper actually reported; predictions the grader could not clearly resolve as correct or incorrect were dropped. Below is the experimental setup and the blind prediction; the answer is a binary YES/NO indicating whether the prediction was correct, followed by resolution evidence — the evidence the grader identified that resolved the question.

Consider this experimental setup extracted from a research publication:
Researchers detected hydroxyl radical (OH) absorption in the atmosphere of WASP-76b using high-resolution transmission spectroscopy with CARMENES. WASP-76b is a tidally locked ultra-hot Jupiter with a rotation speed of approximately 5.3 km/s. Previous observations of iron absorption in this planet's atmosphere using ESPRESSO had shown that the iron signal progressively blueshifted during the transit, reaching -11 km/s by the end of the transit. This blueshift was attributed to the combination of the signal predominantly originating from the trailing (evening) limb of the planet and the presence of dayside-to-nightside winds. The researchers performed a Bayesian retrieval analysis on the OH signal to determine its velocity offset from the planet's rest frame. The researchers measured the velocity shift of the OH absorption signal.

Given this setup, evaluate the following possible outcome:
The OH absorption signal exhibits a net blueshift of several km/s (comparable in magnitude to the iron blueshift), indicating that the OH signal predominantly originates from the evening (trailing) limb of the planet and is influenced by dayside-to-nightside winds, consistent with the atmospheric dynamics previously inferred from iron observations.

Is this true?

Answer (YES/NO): YES